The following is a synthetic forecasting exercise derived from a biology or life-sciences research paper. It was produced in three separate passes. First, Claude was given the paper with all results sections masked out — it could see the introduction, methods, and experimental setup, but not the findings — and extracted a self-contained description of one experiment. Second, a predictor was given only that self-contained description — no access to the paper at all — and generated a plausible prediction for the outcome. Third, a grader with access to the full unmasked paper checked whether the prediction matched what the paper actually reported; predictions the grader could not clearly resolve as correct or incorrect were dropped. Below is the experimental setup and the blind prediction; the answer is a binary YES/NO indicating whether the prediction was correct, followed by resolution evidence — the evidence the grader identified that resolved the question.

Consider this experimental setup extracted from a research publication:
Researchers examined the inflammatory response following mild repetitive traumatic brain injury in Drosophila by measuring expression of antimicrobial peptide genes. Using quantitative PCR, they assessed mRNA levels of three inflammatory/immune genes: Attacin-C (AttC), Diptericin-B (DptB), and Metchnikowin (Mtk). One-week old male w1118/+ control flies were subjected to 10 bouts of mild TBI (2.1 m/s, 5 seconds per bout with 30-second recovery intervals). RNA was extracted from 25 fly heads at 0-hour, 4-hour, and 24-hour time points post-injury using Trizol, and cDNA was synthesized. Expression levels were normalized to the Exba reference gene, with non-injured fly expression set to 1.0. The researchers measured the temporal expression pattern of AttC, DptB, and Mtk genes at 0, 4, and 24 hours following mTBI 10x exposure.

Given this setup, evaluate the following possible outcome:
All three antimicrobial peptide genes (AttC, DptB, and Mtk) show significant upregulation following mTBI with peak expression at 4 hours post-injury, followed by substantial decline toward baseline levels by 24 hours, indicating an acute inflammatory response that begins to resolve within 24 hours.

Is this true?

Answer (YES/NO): YES